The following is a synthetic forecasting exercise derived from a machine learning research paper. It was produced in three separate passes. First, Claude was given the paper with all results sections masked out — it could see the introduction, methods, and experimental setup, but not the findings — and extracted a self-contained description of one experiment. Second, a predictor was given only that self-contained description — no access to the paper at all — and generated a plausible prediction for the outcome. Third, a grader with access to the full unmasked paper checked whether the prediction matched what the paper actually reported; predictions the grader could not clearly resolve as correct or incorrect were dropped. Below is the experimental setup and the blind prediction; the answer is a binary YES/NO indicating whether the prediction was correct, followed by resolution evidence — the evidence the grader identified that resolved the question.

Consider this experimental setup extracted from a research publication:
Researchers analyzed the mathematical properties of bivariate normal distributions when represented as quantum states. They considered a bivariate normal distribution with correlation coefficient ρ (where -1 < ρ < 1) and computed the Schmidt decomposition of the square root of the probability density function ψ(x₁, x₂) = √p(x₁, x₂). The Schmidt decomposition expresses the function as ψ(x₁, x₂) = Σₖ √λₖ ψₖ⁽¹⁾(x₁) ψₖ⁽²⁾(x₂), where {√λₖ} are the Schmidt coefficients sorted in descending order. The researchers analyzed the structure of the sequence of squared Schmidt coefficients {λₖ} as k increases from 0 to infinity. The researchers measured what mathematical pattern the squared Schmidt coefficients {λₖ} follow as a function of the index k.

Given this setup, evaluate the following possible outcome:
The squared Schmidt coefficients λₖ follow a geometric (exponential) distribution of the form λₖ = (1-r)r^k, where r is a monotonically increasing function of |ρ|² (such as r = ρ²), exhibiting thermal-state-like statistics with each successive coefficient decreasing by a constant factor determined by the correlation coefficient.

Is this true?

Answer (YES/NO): YES